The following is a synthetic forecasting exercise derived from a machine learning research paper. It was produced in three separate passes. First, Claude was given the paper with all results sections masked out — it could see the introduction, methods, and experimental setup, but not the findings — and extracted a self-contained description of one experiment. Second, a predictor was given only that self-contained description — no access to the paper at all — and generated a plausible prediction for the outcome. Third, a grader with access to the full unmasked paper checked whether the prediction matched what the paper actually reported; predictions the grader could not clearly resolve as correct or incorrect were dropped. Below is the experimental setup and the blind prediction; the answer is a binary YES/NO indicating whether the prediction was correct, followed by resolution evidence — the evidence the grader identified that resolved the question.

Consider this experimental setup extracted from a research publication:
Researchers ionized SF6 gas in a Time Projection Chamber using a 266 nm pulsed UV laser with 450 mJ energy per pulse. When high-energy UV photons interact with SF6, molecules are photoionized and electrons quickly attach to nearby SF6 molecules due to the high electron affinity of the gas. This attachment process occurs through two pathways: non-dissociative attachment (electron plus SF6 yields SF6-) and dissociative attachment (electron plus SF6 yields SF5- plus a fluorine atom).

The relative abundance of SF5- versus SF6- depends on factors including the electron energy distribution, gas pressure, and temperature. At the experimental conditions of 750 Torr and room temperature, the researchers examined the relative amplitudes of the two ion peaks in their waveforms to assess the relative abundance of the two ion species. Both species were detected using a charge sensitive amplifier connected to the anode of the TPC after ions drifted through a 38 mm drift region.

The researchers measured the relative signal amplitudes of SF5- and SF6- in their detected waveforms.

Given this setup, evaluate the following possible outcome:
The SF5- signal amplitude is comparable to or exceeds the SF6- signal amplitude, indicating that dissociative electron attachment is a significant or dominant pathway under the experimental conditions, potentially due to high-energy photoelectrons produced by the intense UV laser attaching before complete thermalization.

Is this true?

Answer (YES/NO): NO